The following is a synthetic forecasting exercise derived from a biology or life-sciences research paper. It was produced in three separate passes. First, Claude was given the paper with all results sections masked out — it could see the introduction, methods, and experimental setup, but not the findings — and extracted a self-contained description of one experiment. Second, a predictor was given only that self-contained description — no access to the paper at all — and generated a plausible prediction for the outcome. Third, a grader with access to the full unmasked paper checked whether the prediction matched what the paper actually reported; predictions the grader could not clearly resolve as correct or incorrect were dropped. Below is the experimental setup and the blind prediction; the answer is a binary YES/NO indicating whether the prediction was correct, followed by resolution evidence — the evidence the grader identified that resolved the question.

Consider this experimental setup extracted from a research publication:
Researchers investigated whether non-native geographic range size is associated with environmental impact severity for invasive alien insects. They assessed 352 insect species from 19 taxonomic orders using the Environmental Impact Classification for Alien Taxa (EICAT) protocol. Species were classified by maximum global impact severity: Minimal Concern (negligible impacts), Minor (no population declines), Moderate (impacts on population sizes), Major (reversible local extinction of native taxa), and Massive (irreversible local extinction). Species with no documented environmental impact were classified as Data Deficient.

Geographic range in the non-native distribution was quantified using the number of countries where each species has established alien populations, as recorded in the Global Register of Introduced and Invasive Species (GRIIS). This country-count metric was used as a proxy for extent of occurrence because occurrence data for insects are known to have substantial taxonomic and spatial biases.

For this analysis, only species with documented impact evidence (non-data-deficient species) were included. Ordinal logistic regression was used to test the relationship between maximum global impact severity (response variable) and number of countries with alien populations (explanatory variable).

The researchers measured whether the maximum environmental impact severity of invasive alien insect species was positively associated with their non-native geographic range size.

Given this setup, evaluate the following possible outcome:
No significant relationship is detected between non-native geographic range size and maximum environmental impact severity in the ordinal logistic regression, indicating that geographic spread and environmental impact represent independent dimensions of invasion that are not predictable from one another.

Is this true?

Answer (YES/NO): NO